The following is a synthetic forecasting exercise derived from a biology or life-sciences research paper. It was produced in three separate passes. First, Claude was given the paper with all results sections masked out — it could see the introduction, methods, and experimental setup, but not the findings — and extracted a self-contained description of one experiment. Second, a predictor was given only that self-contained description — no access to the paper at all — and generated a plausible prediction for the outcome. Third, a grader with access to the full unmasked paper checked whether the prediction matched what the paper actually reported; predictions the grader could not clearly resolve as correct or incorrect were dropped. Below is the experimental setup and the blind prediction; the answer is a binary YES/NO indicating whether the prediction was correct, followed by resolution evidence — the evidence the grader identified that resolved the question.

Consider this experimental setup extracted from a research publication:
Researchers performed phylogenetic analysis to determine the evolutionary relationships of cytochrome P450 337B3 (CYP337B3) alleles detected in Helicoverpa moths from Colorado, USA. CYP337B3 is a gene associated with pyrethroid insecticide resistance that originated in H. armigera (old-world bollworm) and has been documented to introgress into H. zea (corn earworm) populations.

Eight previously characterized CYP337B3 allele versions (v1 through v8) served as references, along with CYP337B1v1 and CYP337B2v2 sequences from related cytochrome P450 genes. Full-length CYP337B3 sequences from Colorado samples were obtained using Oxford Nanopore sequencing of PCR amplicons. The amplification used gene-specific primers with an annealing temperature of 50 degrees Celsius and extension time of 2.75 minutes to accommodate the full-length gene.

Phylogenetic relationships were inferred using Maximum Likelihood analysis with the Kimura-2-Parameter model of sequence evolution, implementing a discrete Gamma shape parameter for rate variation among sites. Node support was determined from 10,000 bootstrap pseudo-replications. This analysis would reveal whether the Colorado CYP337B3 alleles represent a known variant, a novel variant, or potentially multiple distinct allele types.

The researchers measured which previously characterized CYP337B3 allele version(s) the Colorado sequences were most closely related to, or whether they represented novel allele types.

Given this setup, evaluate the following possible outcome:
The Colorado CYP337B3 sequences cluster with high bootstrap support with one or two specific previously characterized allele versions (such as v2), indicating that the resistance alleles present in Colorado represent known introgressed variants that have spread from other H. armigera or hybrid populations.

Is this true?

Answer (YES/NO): YES